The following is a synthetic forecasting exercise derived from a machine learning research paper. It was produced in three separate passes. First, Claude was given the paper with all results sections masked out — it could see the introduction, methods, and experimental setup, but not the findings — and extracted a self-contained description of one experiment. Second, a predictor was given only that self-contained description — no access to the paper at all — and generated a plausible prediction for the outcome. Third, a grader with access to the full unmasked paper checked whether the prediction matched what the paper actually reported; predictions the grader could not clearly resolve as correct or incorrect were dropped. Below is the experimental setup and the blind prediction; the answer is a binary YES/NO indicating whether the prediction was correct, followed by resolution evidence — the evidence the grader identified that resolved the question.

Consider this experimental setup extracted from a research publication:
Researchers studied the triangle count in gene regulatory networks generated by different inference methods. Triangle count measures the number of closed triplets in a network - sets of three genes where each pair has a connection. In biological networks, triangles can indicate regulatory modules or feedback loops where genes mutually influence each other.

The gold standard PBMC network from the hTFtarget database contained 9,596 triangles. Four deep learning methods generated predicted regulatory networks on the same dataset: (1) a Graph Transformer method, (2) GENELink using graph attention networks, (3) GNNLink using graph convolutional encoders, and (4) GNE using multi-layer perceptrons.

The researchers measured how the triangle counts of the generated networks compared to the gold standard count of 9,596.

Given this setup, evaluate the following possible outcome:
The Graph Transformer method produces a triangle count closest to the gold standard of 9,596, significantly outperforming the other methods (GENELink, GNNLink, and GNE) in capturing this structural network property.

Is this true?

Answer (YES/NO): NO